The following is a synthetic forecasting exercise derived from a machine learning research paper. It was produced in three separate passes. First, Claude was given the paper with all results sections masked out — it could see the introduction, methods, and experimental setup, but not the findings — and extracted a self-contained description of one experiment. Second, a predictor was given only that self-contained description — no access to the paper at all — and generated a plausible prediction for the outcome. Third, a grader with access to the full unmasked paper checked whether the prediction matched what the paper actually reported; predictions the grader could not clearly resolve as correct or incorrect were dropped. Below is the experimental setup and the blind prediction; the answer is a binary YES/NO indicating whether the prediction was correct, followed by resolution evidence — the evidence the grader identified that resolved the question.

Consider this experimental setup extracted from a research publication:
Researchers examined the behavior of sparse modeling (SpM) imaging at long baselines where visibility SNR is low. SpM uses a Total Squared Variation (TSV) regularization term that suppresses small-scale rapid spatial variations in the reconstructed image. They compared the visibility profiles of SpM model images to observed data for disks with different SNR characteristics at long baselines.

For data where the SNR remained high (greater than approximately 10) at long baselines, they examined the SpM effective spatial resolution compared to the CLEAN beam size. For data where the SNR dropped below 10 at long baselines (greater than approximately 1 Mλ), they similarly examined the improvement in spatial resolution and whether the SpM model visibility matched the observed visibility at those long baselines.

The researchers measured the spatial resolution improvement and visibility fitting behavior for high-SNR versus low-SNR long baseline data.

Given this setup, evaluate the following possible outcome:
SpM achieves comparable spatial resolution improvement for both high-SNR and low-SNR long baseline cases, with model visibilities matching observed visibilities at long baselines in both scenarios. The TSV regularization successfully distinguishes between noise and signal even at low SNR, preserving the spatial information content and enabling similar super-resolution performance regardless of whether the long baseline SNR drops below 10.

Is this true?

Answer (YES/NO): NO